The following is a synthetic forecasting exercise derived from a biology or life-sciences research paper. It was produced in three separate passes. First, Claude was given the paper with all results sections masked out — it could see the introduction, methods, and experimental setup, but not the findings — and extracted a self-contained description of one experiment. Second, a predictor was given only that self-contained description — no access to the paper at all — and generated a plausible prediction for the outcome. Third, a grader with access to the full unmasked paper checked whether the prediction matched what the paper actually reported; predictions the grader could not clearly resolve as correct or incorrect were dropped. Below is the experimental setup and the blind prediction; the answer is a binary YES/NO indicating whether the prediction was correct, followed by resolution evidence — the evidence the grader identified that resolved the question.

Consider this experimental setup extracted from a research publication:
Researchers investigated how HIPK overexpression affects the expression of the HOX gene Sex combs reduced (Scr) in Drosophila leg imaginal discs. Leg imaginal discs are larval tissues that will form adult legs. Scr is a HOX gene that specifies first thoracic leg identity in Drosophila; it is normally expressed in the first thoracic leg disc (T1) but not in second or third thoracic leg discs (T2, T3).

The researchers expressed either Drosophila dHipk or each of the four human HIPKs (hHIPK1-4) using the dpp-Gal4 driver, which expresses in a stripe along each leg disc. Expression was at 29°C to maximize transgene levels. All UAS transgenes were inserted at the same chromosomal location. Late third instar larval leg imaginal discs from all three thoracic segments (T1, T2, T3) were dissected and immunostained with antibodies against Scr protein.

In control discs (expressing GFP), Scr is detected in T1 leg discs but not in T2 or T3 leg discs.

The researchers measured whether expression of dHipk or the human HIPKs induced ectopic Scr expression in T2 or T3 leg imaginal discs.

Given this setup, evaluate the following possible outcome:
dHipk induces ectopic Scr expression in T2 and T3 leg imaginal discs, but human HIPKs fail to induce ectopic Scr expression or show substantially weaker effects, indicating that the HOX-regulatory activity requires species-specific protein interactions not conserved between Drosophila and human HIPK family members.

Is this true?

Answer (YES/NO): NO